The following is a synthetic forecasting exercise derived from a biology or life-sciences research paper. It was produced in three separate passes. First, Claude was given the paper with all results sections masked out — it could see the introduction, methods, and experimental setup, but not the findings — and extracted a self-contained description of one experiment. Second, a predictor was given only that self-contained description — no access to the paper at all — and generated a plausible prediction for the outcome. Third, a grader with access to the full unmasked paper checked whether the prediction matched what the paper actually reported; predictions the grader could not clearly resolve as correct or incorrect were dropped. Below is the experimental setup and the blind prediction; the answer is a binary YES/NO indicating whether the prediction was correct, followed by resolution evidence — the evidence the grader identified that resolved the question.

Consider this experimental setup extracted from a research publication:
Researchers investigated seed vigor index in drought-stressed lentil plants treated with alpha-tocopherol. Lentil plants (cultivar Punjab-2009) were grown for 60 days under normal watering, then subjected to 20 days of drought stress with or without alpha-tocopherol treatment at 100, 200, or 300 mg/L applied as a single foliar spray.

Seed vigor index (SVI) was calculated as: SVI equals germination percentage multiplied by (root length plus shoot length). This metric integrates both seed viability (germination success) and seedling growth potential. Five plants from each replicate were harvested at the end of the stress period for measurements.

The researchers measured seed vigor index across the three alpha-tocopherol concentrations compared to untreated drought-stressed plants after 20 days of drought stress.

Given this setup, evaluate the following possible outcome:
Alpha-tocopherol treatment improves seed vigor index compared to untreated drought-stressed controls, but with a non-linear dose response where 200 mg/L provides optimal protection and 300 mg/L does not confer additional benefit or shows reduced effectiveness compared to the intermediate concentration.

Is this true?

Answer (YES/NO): NO